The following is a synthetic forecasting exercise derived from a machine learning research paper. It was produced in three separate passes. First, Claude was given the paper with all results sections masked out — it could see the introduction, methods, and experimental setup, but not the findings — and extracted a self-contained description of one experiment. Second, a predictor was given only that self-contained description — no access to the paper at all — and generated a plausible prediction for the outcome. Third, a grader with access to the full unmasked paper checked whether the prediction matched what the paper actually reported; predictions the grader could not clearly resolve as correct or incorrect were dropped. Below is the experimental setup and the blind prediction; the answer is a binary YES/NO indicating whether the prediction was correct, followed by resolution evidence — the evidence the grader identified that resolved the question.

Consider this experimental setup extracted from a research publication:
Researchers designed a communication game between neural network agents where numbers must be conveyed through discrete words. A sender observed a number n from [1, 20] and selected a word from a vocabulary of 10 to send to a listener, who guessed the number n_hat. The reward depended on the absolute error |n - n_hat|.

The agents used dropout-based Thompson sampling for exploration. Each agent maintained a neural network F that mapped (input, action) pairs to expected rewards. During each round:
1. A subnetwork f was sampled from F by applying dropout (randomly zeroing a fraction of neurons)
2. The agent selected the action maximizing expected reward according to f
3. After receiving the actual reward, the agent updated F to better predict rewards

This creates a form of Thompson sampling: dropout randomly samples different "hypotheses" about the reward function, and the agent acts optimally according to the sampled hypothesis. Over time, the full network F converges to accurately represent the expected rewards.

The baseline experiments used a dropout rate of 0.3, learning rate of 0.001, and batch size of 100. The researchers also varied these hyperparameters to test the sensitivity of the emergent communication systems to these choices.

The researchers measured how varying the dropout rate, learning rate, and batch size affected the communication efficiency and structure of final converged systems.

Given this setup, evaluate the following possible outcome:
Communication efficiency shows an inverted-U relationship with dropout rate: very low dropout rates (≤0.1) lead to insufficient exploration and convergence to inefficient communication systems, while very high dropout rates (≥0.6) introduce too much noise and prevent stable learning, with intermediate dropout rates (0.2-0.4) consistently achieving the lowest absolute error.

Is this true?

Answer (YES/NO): NO